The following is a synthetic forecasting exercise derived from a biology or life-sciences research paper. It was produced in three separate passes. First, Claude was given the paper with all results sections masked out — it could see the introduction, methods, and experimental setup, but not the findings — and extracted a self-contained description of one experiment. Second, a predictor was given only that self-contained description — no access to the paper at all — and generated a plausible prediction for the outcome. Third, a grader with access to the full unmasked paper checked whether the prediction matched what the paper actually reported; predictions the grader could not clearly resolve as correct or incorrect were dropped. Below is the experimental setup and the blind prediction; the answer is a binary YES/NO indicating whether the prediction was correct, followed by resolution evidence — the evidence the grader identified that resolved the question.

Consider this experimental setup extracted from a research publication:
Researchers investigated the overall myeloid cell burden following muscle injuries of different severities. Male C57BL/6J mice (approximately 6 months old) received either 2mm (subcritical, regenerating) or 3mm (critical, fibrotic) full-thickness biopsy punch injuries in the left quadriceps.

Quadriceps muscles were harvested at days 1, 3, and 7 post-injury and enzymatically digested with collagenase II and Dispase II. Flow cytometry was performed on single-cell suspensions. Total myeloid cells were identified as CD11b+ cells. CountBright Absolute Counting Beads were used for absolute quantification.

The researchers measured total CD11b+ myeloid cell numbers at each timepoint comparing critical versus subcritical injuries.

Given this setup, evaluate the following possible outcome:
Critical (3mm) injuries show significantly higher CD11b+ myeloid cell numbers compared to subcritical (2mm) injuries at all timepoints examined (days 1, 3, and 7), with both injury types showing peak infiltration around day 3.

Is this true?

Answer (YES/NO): NO